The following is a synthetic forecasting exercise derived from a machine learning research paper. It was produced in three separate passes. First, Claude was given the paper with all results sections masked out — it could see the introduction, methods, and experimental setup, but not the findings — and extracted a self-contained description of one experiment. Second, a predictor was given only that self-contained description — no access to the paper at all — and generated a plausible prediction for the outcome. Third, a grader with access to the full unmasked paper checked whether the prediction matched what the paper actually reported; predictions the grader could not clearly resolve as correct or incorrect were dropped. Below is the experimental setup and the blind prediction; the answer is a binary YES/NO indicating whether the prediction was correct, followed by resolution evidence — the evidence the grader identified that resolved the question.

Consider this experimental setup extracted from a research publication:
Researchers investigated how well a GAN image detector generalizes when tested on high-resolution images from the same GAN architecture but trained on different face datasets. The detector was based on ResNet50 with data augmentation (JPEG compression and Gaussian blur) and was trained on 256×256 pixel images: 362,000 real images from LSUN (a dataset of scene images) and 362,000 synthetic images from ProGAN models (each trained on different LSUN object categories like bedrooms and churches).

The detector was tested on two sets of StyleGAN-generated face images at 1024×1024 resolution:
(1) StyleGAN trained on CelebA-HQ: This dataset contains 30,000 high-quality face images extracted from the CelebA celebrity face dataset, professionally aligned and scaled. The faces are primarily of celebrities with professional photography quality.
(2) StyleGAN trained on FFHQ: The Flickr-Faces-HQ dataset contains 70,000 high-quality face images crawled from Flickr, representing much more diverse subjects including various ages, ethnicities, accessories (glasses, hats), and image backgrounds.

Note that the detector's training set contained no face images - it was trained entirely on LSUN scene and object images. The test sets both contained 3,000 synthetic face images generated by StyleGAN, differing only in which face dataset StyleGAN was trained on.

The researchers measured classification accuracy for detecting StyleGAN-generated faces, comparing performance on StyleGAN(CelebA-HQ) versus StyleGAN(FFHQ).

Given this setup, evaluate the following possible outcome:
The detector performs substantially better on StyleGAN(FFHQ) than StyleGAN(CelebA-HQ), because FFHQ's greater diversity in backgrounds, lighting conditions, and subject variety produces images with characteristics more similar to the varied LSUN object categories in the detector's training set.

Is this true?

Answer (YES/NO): NO